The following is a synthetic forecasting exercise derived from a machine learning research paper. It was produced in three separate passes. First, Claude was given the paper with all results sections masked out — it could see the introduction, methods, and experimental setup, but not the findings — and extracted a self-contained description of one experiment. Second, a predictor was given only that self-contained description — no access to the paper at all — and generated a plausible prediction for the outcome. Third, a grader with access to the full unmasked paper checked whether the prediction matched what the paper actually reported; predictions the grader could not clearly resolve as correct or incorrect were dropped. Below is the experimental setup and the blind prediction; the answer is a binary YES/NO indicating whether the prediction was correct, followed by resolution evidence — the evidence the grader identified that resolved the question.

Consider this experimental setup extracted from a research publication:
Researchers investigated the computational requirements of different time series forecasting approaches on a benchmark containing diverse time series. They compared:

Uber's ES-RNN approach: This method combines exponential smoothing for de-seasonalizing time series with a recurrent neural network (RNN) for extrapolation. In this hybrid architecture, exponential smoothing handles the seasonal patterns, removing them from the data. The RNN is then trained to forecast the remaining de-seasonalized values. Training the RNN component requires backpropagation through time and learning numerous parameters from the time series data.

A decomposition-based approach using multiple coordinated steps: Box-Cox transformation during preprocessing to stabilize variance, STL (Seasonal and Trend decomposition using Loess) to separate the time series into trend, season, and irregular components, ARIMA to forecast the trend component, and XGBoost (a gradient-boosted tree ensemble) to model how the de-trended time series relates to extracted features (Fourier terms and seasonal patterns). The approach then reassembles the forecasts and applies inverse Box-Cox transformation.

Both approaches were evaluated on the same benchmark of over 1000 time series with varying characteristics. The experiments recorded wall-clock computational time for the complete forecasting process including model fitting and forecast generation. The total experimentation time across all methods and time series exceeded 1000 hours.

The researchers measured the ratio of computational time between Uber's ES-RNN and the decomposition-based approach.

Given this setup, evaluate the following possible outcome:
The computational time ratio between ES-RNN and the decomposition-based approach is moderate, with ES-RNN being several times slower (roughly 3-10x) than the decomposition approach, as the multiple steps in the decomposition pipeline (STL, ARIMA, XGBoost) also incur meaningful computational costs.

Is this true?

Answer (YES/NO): NO